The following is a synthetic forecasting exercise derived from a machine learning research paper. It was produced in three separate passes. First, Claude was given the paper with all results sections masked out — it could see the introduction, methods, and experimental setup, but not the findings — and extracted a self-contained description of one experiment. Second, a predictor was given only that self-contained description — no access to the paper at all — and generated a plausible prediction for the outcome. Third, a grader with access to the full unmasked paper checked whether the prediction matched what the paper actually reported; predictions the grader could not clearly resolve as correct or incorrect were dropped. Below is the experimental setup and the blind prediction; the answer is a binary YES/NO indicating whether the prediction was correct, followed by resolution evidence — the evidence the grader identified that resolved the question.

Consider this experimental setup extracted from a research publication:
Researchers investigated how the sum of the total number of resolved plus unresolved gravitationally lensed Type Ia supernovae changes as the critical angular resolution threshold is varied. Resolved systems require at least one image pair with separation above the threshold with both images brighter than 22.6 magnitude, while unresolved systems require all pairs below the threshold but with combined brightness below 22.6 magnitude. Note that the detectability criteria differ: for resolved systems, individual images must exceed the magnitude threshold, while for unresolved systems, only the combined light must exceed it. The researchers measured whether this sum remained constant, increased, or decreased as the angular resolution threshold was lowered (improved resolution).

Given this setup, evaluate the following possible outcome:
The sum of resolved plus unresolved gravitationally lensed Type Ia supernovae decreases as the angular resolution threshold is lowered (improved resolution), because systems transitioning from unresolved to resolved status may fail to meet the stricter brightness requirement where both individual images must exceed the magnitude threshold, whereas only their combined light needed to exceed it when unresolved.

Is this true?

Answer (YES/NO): YES